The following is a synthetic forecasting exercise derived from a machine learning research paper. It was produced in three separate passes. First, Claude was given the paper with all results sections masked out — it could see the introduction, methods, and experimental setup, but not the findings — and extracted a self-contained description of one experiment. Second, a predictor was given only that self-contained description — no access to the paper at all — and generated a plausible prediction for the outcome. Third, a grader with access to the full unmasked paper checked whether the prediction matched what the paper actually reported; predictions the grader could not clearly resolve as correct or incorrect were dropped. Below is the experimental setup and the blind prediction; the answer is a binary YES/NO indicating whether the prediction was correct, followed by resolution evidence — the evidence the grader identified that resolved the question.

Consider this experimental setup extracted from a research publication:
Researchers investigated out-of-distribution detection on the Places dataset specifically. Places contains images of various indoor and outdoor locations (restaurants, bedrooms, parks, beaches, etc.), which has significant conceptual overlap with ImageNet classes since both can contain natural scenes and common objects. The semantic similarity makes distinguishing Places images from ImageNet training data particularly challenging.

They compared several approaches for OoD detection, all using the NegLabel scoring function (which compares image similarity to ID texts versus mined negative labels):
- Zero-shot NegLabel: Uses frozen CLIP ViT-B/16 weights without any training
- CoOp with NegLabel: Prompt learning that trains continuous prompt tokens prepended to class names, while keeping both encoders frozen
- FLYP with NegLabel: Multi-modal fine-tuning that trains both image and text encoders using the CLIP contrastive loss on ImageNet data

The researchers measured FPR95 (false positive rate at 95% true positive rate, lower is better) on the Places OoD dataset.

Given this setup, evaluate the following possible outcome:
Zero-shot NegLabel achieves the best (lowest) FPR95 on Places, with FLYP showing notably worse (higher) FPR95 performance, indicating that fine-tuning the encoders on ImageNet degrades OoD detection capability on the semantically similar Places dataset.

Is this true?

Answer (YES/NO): NO